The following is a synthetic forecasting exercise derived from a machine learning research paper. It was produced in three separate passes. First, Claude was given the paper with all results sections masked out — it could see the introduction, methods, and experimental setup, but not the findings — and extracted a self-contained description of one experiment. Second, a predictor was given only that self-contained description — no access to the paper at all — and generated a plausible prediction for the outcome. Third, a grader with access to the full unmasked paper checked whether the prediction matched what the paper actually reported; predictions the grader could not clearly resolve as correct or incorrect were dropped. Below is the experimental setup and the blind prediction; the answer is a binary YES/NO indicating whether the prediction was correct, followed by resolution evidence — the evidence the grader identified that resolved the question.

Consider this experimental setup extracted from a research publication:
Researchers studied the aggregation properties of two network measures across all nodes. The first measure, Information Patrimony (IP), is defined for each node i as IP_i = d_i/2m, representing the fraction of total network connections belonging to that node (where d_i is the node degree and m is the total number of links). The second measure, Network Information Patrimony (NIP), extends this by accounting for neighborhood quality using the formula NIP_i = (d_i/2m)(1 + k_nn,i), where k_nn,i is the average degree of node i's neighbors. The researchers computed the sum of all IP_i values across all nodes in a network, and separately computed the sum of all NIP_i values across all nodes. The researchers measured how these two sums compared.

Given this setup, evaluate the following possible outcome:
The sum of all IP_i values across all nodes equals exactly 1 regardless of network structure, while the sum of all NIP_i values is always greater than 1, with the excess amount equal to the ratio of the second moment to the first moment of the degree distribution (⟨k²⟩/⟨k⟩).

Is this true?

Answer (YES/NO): NO